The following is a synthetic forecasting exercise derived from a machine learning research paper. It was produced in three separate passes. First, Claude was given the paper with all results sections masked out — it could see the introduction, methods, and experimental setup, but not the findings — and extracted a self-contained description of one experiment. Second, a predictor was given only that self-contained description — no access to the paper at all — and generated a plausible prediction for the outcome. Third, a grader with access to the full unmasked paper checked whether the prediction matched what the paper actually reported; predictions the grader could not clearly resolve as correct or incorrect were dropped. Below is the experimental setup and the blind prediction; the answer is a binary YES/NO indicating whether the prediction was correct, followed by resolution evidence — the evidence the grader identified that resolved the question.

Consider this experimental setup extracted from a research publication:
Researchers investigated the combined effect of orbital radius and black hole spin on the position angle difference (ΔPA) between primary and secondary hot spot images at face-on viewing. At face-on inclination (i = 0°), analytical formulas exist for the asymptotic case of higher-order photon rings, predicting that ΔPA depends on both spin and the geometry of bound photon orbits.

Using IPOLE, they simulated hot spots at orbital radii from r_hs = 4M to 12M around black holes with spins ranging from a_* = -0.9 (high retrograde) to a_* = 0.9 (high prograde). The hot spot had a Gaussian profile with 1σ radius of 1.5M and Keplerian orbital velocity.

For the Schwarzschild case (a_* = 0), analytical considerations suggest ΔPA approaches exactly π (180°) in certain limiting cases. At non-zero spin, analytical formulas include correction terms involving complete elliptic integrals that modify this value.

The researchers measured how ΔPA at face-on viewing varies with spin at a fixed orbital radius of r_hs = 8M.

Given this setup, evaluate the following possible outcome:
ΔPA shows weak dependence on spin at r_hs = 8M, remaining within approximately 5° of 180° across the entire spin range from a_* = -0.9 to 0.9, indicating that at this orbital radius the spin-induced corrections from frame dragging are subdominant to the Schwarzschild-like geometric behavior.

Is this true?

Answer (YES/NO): NO